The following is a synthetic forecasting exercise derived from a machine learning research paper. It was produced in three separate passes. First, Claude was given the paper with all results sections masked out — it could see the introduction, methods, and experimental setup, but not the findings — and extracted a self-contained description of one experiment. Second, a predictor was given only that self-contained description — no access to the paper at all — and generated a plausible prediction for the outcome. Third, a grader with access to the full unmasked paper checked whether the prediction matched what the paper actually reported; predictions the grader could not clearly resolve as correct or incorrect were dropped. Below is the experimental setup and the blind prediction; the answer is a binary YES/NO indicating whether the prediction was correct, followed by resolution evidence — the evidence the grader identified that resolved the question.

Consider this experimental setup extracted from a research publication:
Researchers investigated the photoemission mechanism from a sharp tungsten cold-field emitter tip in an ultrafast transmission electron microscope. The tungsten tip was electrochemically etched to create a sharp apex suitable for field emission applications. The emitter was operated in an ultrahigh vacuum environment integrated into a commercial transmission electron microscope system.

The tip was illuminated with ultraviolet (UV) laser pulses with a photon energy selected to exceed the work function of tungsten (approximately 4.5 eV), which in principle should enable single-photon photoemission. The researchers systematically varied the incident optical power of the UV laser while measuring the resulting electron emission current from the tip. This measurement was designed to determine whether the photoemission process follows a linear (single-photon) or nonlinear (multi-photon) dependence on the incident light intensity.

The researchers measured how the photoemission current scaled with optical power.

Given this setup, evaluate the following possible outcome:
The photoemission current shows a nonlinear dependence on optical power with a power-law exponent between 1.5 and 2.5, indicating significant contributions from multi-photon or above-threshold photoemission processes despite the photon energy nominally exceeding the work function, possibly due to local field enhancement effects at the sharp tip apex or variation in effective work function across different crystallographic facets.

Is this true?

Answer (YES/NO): NO